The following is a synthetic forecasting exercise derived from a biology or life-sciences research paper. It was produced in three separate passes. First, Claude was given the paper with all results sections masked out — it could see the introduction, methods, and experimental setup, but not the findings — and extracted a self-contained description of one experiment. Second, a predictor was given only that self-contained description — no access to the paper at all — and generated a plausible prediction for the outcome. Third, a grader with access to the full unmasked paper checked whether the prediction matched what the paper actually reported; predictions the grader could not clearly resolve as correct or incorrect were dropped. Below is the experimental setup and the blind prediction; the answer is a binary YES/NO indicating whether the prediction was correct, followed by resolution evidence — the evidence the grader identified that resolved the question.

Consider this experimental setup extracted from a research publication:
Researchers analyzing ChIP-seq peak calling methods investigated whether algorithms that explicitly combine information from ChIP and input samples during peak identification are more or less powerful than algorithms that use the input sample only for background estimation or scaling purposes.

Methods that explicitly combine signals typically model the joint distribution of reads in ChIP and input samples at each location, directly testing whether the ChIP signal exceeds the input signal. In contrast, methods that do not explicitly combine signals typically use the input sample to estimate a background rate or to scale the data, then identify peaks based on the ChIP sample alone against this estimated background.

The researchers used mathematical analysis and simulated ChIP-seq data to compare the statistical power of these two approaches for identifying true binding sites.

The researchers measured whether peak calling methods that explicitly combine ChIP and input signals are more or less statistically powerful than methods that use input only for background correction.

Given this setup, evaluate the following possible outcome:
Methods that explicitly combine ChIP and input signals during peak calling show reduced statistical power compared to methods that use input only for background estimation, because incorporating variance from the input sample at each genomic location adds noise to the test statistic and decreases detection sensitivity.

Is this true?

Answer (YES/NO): YES